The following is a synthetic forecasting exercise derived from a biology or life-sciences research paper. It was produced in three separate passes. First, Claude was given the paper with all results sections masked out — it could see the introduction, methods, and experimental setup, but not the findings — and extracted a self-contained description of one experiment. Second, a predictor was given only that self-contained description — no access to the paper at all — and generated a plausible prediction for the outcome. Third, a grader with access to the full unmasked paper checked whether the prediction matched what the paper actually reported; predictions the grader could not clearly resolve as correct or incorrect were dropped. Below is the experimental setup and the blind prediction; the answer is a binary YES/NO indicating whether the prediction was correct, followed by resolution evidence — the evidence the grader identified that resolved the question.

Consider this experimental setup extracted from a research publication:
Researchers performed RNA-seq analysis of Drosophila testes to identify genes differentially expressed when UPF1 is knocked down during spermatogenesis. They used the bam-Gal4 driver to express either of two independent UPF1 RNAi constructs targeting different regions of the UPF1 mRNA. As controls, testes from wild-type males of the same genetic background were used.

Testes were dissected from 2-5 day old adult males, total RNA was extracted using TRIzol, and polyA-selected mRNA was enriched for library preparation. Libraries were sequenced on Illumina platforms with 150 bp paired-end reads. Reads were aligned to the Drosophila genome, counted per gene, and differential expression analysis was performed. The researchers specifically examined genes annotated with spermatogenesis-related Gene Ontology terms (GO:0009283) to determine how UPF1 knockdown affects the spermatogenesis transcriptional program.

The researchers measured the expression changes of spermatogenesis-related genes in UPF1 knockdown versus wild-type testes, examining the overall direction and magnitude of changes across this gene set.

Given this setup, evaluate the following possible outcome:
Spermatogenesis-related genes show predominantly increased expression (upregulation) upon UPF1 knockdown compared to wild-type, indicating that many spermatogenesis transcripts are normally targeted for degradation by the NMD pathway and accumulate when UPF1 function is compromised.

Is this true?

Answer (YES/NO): NO